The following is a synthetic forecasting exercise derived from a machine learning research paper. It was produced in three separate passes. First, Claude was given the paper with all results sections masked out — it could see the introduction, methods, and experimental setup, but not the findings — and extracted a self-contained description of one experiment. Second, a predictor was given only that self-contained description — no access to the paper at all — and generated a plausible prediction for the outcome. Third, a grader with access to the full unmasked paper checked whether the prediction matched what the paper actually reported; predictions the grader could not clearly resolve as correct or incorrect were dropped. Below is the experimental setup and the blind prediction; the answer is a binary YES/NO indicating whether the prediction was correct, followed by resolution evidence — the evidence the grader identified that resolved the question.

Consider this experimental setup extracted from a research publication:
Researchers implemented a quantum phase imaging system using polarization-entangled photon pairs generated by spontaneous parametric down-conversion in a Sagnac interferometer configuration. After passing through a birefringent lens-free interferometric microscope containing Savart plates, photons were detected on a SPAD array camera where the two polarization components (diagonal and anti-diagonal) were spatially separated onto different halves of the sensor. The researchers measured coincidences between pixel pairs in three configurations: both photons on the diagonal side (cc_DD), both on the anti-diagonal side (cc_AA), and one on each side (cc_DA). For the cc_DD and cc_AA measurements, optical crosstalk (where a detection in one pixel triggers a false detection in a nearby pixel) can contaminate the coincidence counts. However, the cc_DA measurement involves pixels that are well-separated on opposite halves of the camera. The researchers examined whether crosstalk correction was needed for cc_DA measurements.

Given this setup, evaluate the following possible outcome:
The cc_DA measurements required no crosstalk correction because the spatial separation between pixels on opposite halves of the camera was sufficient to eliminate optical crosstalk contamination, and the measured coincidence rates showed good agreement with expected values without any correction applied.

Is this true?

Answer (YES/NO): NO